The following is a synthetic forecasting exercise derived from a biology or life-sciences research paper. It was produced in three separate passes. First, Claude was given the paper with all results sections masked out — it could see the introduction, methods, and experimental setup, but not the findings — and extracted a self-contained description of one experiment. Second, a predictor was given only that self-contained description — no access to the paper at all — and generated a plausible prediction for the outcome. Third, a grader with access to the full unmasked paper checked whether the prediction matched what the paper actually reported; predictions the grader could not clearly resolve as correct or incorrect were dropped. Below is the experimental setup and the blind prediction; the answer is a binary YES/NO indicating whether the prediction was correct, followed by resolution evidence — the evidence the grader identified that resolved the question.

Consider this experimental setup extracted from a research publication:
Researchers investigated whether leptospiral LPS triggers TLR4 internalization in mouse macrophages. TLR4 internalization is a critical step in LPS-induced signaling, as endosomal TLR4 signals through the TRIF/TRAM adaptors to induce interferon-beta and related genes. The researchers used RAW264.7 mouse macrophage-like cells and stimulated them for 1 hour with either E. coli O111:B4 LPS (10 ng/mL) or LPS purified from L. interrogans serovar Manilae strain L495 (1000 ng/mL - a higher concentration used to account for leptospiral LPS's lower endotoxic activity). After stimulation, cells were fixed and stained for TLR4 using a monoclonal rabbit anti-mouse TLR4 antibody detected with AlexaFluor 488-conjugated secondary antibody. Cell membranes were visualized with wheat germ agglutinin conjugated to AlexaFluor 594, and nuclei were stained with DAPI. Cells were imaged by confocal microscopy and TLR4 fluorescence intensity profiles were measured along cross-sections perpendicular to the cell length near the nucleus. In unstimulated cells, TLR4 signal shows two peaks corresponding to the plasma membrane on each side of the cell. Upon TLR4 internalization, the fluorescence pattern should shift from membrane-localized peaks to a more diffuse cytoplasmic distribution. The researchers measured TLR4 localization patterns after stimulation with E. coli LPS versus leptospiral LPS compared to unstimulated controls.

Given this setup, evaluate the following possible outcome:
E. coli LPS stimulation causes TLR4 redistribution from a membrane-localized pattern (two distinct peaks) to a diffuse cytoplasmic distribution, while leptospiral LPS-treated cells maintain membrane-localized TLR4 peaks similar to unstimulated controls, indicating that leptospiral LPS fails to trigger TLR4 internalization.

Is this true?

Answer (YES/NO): YES